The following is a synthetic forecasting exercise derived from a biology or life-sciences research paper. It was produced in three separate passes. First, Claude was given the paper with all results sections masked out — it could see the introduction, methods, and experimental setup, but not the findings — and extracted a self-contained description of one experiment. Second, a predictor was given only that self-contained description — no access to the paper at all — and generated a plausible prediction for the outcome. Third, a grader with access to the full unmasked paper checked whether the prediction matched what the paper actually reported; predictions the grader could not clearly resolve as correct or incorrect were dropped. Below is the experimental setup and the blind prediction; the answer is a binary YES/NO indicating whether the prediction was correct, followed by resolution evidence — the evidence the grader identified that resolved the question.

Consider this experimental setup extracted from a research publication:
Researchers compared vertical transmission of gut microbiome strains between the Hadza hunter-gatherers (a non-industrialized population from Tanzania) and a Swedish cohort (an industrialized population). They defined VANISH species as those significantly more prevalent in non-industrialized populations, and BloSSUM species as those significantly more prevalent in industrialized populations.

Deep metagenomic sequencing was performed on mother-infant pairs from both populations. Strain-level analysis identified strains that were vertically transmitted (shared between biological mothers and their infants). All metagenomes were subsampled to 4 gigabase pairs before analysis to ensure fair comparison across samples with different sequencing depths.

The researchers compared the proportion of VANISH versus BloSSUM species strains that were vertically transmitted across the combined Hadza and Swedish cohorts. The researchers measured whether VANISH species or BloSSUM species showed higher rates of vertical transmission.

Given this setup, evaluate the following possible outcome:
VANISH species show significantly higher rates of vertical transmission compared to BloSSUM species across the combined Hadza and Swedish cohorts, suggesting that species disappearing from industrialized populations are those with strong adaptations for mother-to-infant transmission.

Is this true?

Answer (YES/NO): NO